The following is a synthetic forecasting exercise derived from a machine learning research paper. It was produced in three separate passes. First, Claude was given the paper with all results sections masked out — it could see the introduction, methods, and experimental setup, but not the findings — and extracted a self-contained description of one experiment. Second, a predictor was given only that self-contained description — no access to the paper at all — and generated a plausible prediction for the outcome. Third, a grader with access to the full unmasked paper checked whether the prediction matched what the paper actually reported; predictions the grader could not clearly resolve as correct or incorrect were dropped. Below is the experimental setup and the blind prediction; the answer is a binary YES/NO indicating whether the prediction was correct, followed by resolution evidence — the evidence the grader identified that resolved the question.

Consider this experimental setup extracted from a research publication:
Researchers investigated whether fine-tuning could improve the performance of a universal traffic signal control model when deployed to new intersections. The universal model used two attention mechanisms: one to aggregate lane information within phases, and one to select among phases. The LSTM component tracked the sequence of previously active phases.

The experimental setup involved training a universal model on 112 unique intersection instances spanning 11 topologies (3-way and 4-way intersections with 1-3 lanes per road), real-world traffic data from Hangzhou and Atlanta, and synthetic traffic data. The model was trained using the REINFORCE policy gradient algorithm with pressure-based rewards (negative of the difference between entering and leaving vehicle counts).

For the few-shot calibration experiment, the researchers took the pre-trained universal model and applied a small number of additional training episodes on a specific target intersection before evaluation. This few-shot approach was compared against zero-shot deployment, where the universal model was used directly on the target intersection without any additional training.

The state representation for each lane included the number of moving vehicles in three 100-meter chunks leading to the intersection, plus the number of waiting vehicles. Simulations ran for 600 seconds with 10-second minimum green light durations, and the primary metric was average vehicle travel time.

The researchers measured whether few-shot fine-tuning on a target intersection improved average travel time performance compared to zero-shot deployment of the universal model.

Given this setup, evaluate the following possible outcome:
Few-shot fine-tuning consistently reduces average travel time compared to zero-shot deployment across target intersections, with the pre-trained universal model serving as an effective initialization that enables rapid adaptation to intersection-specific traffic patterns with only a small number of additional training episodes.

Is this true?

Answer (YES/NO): YES